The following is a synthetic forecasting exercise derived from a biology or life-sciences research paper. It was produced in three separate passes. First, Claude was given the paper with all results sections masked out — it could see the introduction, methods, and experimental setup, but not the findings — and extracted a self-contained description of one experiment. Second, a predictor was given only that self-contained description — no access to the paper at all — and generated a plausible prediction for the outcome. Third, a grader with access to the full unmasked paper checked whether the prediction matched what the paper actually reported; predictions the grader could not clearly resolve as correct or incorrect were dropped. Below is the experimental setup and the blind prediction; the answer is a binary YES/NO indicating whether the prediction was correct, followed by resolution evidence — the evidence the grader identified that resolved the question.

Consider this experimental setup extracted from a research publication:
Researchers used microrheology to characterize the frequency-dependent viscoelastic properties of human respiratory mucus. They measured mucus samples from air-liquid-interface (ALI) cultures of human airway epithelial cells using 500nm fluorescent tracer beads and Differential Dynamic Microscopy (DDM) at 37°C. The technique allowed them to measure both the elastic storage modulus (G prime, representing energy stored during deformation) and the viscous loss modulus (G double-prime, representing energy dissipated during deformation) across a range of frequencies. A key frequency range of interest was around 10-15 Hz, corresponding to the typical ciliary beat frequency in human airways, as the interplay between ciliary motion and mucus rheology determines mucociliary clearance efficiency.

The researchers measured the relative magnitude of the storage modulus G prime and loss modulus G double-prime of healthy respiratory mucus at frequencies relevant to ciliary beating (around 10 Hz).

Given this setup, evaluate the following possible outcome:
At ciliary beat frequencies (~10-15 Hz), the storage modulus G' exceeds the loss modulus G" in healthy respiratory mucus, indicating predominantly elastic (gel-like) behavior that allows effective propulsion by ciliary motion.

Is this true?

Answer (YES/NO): NO